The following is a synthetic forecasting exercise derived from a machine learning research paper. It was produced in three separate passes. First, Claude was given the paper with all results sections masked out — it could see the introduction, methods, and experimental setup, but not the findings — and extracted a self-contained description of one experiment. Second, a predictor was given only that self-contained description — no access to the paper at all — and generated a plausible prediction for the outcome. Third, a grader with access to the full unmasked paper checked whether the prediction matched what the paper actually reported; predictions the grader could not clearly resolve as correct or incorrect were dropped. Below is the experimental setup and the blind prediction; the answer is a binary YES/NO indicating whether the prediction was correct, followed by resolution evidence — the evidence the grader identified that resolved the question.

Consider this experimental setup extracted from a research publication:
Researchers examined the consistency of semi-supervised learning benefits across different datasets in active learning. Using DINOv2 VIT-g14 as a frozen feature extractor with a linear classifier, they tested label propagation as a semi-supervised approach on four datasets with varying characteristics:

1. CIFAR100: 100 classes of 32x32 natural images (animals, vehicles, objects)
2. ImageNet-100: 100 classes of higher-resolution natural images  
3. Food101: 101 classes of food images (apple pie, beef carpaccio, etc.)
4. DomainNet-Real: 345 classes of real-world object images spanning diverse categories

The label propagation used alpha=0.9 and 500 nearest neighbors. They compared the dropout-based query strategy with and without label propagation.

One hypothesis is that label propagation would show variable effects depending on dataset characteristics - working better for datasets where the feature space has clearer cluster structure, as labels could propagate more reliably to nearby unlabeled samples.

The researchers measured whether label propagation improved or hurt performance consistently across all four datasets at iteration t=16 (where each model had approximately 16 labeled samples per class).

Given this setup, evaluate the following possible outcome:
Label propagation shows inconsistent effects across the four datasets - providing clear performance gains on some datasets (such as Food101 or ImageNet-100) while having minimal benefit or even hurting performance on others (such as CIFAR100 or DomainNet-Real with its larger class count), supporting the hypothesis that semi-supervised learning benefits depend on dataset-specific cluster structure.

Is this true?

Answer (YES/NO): NO